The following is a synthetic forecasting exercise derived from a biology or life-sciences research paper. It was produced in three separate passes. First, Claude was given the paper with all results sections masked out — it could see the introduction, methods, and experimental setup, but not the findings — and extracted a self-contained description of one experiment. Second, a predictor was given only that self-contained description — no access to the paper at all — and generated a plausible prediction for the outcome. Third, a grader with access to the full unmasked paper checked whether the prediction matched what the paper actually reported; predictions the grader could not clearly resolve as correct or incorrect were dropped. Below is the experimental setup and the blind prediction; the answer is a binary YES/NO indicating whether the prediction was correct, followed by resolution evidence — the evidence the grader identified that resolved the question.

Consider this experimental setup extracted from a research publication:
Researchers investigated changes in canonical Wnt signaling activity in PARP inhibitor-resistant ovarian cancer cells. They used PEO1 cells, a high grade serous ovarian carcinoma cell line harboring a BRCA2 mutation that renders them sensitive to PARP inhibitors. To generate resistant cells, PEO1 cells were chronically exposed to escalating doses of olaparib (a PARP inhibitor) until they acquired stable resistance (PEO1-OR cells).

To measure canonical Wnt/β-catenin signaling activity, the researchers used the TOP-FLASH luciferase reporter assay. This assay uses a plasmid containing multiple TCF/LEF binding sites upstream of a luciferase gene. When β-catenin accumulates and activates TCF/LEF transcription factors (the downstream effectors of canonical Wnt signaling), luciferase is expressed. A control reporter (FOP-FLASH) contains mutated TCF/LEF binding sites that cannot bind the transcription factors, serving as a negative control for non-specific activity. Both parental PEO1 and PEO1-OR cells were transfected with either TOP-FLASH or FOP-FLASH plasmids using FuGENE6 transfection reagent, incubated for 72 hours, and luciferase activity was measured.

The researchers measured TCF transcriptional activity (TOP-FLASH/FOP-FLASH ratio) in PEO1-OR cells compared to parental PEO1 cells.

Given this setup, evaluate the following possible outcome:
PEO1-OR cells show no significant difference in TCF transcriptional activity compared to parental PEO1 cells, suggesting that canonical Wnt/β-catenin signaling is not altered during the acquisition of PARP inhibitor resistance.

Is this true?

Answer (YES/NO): NO